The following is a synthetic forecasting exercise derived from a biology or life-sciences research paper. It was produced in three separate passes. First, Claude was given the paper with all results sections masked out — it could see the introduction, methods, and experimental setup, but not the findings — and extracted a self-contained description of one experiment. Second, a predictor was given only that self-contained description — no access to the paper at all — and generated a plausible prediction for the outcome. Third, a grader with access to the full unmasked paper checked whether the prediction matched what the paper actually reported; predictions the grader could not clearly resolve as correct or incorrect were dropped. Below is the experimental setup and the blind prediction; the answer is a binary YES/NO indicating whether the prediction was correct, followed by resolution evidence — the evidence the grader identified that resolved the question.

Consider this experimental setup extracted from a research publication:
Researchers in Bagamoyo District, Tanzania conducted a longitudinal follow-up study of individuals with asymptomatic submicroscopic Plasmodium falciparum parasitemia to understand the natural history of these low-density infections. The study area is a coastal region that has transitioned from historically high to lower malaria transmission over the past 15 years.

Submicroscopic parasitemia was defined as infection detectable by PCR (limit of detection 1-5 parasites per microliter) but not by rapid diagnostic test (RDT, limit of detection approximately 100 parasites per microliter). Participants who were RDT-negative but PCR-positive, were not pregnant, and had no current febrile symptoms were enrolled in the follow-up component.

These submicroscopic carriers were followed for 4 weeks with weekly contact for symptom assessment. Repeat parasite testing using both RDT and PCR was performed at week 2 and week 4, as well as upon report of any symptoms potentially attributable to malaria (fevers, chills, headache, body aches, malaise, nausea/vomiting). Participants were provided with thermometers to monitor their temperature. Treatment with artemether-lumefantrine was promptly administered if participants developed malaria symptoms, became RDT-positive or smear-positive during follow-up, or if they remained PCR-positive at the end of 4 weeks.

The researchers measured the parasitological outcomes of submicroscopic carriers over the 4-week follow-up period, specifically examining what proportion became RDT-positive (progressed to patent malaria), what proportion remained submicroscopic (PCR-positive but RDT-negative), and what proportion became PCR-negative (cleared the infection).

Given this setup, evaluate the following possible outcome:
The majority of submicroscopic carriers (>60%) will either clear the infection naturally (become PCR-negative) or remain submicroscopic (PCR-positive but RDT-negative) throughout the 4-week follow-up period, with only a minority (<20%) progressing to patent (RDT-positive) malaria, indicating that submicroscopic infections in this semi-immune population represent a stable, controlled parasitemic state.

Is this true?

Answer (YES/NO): NO